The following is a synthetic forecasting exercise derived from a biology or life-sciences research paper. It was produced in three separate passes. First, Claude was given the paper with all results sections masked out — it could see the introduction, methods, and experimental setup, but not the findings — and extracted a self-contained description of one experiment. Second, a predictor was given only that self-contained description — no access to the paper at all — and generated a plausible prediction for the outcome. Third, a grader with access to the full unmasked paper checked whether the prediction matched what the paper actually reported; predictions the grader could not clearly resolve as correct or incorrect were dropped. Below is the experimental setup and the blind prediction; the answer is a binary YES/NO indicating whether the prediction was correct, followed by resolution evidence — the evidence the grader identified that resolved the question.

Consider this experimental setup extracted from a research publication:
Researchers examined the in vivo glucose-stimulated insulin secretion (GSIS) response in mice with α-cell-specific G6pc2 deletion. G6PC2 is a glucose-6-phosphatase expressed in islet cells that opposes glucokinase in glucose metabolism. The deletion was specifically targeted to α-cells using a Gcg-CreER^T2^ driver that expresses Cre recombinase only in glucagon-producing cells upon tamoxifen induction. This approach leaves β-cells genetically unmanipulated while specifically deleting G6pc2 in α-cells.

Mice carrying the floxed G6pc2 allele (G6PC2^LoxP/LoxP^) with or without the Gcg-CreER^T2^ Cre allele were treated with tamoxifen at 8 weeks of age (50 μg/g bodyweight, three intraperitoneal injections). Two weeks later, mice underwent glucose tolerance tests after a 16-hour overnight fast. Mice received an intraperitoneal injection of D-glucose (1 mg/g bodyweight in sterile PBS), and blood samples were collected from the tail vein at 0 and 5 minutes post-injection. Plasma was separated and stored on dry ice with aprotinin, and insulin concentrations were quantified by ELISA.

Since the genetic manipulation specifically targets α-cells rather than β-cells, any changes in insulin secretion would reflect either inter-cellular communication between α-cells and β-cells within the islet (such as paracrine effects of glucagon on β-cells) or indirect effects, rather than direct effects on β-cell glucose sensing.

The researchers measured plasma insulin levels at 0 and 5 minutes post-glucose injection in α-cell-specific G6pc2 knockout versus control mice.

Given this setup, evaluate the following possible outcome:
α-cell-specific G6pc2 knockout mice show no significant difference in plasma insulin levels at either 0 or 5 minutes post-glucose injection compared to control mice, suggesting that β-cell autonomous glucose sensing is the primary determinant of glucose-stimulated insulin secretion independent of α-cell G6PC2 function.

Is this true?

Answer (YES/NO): YES